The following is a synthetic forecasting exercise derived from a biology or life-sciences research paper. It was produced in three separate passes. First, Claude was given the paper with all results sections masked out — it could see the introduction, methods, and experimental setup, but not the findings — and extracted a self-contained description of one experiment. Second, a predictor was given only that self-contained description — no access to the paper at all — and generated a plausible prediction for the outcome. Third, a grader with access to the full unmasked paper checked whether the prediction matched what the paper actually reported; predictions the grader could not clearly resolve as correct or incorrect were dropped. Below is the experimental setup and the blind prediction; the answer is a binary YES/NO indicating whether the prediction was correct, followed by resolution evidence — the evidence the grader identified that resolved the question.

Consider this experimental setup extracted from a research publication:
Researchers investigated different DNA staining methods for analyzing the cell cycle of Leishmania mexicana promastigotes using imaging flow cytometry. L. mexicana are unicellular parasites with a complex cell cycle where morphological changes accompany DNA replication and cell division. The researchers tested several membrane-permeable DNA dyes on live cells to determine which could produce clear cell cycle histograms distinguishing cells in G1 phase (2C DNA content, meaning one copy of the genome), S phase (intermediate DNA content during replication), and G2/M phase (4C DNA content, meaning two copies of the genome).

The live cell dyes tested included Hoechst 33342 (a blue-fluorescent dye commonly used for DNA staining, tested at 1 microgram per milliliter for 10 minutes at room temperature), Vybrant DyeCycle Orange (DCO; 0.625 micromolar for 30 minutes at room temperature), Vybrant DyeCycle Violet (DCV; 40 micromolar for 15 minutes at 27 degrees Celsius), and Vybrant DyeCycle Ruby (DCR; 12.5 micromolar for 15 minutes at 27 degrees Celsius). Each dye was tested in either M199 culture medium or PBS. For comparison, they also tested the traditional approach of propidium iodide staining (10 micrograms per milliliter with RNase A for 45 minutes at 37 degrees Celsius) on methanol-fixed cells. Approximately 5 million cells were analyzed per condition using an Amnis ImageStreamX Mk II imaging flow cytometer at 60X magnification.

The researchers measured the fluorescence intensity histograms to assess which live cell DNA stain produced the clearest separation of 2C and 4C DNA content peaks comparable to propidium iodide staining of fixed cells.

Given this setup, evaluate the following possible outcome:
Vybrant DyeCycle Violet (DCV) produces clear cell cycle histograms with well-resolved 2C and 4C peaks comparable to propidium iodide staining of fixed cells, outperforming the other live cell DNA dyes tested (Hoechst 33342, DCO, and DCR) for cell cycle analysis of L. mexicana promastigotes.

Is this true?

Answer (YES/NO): NO